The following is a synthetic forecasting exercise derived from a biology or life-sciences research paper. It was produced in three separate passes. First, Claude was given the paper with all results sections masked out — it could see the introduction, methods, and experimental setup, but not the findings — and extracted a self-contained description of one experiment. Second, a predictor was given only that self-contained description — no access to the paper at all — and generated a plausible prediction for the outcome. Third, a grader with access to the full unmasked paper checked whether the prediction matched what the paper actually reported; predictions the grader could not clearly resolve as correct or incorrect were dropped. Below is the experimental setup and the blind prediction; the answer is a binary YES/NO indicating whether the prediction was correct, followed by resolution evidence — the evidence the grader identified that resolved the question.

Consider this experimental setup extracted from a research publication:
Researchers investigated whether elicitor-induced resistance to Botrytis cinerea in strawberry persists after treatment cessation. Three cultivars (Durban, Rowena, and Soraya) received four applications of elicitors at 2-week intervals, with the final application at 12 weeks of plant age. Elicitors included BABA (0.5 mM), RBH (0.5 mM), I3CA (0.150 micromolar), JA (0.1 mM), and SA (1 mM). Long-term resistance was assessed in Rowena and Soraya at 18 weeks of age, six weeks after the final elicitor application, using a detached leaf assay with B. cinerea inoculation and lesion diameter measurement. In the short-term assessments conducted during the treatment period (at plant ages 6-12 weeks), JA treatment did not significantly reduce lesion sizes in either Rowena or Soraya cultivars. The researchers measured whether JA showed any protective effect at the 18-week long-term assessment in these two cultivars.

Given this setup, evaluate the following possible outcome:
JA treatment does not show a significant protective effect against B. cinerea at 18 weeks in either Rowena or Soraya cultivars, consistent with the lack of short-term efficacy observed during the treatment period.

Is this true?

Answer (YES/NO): NO